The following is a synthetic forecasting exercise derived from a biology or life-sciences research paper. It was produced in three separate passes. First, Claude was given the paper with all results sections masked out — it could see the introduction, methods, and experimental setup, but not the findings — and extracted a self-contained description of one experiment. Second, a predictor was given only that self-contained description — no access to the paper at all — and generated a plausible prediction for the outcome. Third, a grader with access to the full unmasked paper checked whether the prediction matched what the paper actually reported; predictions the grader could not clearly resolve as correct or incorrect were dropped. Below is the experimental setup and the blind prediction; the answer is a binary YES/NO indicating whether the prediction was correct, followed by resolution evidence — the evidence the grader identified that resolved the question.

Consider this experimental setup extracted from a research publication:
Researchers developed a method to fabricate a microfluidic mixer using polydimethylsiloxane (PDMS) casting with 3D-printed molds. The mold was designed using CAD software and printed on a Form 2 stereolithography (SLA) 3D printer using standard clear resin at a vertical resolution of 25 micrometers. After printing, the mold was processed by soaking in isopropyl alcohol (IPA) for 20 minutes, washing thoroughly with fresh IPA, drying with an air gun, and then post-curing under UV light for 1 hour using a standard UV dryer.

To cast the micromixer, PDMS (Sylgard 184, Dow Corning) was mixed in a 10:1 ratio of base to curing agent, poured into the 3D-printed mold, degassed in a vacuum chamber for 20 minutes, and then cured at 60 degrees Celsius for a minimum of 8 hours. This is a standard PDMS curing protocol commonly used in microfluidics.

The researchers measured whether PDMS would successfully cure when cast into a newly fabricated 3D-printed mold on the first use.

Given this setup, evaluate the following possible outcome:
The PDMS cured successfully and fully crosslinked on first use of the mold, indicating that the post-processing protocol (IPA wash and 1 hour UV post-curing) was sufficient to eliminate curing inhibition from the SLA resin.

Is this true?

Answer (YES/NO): NO